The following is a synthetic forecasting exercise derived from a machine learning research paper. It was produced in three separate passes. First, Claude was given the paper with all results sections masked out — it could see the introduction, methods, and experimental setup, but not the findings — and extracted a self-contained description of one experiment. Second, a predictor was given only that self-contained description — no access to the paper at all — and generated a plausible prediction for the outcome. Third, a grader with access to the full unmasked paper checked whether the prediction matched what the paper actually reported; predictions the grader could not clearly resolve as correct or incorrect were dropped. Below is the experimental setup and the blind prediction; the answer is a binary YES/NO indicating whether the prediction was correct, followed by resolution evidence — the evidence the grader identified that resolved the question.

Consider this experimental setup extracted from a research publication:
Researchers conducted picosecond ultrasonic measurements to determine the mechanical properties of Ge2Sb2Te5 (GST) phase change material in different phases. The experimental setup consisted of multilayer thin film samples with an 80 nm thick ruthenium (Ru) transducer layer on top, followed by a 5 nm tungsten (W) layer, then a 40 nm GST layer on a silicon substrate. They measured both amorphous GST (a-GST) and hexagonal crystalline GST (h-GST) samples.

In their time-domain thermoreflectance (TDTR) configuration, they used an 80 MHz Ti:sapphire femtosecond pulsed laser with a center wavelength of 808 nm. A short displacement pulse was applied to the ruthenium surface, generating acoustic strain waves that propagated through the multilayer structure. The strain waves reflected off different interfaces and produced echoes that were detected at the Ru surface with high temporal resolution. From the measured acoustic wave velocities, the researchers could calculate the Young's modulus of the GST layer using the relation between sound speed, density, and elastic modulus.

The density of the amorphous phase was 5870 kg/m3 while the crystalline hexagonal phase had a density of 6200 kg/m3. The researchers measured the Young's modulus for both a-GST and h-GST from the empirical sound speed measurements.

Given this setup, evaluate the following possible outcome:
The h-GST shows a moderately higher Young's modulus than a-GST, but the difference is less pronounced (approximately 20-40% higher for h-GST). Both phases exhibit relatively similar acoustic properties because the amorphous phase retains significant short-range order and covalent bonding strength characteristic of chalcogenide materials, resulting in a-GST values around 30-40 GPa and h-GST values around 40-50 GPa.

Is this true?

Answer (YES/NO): NO